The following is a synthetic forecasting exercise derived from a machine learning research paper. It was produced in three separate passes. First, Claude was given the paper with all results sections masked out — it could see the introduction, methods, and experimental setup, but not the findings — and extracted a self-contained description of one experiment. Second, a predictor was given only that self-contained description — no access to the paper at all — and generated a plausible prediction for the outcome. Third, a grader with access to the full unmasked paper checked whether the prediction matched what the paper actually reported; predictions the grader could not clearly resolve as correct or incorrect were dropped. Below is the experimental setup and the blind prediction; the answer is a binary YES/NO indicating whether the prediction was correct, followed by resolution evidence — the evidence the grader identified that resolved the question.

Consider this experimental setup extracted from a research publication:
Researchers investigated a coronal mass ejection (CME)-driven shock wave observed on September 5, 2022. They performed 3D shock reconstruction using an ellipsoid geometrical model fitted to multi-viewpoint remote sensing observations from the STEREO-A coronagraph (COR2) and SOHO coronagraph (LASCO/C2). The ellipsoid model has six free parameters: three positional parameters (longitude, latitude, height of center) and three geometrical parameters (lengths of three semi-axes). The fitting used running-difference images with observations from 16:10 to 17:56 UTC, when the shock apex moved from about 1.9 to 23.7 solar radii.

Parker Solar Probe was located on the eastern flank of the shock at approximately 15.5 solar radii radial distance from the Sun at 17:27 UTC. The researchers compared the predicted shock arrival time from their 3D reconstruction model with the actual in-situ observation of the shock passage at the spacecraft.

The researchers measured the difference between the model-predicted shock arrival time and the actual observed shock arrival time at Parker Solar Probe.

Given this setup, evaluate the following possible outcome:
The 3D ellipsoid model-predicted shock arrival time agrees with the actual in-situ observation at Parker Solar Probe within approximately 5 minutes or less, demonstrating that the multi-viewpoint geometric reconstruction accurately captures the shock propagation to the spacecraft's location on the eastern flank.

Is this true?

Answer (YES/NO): YES